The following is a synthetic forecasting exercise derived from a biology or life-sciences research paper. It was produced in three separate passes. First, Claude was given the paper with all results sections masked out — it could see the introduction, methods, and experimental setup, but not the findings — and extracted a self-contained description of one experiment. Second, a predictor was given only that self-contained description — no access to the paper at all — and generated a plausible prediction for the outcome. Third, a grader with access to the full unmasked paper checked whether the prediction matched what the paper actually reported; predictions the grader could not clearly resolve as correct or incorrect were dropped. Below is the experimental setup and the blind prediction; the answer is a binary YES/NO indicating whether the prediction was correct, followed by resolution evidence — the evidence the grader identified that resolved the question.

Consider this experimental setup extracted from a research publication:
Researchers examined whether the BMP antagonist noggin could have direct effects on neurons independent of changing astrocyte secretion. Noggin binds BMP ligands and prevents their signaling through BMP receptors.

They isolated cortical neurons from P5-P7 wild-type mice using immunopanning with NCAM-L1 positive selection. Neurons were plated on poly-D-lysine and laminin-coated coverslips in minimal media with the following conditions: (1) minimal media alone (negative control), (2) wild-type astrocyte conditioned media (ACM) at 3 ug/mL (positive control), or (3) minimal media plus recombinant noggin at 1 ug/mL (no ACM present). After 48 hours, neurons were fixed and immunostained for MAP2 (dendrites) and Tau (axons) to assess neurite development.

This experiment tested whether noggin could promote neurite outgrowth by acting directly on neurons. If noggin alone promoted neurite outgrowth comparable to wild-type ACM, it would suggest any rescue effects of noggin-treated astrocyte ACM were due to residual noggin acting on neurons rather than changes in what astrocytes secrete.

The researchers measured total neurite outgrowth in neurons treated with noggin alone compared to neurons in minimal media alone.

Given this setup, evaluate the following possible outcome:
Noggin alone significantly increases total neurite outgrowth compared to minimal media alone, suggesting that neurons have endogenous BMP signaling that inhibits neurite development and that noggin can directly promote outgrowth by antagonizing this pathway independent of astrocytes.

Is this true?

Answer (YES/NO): NO